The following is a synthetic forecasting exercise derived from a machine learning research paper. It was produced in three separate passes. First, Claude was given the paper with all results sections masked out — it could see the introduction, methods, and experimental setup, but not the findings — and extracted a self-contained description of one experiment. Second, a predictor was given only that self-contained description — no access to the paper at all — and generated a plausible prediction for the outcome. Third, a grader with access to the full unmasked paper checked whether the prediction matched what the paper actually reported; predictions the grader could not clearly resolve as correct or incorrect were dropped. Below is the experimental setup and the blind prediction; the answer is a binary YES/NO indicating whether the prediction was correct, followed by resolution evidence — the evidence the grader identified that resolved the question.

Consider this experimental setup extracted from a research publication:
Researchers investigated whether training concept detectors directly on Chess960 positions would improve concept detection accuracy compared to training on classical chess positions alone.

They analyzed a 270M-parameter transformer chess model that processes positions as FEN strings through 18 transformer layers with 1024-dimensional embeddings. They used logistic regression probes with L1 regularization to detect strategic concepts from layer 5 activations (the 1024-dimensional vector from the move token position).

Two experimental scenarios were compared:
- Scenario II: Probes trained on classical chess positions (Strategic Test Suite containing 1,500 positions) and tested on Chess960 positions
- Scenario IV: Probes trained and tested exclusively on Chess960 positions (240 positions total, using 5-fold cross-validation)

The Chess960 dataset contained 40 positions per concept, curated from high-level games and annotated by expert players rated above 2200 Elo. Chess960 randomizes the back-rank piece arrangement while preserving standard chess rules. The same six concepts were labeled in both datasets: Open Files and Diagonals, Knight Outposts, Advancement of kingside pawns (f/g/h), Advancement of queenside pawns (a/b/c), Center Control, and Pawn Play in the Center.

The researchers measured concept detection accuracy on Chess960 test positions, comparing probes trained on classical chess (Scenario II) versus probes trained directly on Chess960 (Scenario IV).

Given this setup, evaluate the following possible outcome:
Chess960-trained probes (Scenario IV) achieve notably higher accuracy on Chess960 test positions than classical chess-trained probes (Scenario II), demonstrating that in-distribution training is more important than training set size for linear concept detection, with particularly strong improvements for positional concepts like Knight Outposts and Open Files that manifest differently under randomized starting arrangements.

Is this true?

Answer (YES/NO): NO